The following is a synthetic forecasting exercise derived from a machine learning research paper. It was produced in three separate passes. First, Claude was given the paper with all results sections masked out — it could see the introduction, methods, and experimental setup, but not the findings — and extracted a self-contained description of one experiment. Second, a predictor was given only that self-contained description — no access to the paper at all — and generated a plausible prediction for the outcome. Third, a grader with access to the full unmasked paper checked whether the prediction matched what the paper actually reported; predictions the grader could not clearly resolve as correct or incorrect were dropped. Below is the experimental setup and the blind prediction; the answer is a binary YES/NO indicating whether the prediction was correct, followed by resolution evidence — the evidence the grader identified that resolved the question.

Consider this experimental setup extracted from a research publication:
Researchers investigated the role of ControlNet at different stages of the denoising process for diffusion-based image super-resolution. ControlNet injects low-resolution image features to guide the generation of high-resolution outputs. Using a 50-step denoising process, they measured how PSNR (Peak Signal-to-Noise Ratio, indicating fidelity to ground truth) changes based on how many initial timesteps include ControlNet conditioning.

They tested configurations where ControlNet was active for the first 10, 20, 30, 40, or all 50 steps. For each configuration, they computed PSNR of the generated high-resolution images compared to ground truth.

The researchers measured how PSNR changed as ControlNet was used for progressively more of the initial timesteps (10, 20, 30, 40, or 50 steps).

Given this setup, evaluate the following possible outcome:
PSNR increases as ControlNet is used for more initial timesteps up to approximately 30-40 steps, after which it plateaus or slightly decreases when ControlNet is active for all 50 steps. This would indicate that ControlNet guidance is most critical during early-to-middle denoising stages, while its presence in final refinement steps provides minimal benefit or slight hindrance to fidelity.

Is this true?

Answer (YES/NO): NO